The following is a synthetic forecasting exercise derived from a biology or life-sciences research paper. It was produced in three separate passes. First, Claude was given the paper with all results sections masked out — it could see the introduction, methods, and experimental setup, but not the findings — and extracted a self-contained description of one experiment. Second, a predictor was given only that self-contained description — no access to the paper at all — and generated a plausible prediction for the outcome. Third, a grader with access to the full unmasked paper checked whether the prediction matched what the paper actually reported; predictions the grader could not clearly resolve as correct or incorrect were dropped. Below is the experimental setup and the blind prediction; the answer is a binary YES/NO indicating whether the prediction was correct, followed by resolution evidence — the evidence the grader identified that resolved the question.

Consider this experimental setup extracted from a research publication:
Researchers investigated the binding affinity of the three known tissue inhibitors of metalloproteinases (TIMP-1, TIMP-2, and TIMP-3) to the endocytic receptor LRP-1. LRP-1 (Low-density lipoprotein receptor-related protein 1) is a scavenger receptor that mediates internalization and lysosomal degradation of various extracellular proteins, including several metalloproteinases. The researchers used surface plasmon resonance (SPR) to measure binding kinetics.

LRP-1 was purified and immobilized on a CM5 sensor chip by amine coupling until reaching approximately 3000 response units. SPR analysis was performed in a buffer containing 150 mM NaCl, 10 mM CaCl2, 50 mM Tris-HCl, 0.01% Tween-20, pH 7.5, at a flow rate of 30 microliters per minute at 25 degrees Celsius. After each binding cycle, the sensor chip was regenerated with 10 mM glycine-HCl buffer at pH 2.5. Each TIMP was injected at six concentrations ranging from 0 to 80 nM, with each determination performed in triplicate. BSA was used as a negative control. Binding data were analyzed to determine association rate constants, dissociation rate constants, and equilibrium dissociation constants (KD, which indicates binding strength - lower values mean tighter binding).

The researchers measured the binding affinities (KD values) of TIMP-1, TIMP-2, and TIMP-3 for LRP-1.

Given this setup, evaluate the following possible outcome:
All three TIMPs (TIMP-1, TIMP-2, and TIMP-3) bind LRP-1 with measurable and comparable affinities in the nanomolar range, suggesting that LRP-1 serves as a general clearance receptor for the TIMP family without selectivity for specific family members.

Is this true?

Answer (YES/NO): NO